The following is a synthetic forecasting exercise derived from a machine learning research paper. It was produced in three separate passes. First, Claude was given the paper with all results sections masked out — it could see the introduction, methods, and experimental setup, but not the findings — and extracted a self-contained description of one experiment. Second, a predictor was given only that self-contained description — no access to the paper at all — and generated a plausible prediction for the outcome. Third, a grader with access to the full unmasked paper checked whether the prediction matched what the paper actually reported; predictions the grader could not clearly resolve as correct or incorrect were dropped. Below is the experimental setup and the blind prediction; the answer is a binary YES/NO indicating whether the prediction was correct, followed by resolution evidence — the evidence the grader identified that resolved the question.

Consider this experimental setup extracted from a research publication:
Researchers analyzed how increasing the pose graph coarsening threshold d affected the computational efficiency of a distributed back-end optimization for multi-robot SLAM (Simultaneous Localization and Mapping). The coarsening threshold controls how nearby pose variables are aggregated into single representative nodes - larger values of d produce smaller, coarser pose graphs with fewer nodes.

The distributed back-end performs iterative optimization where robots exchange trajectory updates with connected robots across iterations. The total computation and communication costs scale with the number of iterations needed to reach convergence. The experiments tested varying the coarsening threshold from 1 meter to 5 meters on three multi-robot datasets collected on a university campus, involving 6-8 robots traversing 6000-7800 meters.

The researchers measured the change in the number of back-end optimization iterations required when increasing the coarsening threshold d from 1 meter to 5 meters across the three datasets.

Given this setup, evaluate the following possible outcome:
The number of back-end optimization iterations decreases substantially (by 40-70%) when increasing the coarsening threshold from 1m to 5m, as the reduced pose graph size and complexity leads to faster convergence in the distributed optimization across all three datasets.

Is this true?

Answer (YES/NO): NO